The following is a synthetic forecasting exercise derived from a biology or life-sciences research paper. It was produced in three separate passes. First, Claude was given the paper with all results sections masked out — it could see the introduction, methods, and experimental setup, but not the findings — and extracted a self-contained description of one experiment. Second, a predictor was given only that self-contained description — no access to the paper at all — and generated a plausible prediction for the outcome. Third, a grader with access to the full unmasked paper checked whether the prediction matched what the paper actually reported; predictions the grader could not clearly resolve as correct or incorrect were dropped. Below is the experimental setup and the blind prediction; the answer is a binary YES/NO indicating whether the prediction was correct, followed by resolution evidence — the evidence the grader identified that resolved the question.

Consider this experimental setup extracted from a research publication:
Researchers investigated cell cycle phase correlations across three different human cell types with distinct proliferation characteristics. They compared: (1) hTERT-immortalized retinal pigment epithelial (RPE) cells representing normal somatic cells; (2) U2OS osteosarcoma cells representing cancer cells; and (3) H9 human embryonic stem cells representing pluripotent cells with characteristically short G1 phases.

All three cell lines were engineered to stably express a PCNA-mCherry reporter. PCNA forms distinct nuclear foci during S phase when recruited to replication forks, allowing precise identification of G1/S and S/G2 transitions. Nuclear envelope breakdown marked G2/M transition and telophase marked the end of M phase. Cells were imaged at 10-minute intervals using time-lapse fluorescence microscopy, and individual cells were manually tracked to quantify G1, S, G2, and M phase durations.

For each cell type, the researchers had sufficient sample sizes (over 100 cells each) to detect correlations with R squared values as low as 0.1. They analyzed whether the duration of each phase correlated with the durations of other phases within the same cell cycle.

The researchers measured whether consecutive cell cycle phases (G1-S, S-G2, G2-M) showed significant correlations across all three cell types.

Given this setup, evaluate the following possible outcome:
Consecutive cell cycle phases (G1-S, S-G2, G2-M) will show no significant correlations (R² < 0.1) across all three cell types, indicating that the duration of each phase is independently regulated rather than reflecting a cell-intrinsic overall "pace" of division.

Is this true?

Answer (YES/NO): YES